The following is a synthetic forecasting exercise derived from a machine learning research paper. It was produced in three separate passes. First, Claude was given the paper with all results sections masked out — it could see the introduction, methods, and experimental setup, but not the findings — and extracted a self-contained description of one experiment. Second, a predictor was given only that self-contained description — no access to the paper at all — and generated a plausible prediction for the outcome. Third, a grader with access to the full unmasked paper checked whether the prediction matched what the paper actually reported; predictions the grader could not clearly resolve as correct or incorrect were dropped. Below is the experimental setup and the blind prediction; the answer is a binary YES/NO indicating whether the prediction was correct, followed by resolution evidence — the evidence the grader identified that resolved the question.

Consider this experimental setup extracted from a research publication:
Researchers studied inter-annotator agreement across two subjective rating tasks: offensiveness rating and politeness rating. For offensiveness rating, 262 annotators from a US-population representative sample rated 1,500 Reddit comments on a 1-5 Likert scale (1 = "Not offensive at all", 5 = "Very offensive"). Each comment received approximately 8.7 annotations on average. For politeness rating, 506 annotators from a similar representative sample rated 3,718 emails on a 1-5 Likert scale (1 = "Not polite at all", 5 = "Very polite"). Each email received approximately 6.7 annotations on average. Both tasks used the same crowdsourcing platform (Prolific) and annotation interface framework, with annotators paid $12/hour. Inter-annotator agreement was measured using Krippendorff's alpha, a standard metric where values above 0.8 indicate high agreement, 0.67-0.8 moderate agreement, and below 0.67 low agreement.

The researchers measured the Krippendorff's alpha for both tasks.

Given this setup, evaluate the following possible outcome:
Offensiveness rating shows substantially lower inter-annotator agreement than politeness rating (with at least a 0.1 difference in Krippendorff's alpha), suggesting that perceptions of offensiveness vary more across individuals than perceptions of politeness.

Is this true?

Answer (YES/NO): YES